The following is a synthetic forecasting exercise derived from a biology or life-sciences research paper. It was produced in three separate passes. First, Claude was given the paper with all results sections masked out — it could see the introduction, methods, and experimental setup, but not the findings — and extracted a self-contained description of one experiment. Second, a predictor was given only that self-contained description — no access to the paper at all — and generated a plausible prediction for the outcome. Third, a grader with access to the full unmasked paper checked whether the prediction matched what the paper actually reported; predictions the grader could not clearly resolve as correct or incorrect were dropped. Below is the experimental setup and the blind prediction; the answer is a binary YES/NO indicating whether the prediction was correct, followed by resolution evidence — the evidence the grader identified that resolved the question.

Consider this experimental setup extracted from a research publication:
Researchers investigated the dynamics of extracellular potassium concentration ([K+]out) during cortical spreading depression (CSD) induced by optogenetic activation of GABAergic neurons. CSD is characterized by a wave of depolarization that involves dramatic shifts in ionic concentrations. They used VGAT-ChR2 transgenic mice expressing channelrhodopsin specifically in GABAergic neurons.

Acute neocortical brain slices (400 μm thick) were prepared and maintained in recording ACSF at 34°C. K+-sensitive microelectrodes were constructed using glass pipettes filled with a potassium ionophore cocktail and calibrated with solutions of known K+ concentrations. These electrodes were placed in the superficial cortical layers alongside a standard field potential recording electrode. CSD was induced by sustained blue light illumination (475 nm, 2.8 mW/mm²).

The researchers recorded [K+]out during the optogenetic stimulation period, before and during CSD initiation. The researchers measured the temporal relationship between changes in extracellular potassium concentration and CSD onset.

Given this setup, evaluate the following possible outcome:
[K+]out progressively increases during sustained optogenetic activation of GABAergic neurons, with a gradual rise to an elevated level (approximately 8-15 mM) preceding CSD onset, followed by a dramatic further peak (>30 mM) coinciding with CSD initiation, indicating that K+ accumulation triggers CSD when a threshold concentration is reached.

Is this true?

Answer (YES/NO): NO